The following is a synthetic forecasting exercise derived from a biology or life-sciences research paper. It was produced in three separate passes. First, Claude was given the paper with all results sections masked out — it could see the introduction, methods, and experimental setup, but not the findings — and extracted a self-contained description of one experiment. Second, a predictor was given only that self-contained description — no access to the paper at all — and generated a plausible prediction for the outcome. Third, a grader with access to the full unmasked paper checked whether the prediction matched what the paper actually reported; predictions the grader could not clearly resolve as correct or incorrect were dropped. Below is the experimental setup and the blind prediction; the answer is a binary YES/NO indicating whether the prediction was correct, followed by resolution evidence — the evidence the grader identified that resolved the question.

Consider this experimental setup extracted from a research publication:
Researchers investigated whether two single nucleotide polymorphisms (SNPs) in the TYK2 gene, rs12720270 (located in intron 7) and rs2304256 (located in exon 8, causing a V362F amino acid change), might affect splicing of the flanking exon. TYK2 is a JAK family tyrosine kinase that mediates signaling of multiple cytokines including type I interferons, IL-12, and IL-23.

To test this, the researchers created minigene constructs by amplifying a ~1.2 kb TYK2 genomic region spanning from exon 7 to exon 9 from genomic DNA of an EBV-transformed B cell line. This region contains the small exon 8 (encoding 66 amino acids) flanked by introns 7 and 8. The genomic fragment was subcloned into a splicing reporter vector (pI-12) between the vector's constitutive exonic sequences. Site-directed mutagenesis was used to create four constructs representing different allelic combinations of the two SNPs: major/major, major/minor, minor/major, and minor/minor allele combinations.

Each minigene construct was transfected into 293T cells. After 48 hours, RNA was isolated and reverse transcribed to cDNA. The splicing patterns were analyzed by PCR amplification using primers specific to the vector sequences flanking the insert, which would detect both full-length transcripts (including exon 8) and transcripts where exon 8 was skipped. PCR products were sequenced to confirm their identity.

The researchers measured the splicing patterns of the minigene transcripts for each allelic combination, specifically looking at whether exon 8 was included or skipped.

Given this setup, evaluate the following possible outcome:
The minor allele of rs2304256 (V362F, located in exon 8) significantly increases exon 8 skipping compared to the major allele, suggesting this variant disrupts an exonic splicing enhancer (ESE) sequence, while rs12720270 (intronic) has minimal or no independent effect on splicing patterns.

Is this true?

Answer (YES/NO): NO